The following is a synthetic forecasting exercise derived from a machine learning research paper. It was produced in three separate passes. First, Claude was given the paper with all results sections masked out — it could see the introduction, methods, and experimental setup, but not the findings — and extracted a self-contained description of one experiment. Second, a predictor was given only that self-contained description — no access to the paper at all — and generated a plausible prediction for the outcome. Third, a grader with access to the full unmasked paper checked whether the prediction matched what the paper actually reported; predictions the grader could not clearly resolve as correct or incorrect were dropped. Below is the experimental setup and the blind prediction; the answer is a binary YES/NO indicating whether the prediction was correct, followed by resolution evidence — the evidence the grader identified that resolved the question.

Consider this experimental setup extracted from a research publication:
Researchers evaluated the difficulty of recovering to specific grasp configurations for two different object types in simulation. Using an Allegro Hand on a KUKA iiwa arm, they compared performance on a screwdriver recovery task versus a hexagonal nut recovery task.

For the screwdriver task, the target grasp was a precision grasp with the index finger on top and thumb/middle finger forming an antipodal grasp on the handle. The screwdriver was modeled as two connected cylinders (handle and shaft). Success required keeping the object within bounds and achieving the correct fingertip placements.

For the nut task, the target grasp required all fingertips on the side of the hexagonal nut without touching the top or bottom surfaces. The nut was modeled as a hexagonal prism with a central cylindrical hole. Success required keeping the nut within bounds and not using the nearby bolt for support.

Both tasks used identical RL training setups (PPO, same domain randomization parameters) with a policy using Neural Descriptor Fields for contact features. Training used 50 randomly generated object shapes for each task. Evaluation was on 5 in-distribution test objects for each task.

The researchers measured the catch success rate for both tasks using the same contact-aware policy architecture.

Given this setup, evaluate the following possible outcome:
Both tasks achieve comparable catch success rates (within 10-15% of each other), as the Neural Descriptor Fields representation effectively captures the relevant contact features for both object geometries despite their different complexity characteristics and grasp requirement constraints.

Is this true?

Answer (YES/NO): YES